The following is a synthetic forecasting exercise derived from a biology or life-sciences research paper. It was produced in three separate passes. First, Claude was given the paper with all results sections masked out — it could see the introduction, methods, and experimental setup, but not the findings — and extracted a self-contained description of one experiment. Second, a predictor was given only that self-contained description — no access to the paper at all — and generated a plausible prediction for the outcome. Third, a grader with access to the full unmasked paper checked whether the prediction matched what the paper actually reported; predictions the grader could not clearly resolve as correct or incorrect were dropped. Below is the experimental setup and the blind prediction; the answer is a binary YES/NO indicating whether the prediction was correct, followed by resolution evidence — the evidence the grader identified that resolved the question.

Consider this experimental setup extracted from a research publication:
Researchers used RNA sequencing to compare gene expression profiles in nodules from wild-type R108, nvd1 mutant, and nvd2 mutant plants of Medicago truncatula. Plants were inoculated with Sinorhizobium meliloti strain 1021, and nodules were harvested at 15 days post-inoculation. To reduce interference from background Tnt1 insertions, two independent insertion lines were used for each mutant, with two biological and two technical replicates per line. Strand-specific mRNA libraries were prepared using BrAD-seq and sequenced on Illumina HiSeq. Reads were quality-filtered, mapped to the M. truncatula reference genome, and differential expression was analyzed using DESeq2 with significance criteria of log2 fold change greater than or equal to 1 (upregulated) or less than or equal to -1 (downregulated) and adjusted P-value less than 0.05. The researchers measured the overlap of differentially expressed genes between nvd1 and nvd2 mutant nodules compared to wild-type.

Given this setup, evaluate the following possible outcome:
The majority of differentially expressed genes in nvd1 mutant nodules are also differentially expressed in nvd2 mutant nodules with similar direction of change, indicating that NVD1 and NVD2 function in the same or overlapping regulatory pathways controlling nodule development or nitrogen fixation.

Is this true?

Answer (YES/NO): YES